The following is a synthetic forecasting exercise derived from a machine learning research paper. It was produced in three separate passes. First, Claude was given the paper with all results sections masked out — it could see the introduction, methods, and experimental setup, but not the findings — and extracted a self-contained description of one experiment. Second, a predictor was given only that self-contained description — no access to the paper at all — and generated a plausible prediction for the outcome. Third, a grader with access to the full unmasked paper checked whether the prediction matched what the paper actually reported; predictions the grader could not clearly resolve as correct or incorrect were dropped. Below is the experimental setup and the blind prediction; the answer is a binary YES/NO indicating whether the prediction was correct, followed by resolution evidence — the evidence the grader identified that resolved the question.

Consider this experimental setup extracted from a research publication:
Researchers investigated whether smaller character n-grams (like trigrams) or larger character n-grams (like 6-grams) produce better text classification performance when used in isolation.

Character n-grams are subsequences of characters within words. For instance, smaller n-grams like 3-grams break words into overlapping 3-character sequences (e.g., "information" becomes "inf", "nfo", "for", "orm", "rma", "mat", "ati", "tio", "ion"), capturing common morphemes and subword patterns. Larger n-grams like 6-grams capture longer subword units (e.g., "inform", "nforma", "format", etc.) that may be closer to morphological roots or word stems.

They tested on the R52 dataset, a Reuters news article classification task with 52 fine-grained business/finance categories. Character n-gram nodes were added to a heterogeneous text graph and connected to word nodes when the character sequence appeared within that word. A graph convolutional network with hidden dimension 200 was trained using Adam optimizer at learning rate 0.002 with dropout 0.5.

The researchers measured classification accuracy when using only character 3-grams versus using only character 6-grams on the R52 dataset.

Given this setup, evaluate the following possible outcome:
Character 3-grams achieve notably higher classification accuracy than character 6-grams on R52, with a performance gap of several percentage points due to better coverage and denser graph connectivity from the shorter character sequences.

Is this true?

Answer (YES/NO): NO